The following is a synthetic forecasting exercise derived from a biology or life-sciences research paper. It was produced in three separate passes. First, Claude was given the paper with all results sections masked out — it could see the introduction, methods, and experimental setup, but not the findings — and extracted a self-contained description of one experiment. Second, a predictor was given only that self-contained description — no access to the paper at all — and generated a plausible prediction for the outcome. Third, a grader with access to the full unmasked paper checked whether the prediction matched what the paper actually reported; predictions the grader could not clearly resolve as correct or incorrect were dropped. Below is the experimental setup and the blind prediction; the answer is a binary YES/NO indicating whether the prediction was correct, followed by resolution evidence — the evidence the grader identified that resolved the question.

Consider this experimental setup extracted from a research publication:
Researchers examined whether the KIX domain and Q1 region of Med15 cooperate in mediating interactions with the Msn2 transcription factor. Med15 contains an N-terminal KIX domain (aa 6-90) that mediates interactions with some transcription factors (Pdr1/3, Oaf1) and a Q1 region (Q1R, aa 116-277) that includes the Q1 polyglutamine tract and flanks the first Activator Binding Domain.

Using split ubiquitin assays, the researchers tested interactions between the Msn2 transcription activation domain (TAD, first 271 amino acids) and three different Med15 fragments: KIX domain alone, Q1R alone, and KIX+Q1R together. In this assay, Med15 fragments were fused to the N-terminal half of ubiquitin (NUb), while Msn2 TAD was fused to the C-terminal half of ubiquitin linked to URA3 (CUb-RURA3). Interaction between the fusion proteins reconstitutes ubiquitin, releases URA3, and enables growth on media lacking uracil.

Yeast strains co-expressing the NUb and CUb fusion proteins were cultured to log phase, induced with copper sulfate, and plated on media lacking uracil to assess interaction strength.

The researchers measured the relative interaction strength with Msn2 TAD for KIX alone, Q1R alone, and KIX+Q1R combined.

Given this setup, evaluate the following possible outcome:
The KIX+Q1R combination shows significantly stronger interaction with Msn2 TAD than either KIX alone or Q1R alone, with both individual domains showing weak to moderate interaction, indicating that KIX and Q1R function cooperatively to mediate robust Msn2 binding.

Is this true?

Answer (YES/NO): NO